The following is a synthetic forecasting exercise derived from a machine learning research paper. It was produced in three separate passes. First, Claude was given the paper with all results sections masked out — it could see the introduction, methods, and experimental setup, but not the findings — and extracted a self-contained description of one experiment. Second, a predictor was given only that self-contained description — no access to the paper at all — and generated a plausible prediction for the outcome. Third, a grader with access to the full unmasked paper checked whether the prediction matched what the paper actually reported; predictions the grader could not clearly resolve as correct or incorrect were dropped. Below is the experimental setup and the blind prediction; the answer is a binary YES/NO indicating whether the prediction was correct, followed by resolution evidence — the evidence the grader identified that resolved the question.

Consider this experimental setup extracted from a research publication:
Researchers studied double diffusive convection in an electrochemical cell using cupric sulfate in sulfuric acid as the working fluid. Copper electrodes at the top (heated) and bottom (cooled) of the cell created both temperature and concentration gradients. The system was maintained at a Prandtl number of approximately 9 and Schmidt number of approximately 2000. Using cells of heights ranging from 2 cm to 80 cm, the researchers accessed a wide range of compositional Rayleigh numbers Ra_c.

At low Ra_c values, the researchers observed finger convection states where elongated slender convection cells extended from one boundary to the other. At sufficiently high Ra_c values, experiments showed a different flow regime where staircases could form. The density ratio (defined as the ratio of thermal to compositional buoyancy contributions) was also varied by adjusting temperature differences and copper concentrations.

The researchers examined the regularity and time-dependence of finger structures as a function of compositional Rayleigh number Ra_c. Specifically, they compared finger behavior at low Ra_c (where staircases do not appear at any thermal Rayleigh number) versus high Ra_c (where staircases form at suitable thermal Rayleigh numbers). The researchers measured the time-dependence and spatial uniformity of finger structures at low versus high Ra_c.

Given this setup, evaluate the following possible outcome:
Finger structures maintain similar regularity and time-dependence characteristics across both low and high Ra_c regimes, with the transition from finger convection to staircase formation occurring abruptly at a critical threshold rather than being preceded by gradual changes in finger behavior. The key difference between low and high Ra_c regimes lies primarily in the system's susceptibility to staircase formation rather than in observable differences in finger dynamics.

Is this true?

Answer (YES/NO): NO